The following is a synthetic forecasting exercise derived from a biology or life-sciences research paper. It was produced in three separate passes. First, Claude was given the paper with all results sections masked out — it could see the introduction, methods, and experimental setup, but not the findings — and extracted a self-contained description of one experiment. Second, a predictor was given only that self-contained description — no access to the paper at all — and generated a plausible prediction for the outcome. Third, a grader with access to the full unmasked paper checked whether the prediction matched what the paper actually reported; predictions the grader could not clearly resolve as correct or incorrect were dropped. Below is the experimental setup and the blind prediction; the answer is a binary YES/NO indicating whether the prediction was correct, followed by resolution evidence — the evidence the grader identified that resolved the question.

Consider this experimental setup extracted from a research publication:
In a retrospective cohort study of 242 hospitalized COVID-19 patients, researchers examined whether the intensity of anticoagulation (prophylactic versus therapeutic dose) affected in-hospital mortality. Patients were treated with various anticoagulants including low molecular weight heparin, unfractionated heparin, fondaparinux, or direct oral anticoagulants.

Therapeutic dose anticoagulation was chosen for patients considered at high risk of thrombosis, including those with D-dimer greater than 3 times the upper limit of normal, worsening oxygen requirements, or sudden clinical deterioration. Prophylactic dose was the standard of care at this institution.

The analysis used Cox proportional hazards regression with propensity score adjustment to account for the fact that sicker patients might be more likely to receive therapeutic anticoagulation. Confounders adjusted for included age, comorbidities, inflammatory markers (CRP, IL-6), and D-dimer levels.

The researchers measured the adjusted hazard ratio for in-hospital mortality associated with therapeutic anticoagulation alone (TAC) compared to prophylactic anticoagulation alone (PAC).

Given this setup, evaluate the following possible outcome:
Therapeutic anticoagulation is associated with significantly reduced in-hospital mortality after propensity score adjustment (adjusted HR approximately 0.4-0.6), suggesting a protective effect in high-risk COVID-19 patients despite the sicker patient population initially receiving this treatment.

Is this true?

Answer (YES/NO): NO